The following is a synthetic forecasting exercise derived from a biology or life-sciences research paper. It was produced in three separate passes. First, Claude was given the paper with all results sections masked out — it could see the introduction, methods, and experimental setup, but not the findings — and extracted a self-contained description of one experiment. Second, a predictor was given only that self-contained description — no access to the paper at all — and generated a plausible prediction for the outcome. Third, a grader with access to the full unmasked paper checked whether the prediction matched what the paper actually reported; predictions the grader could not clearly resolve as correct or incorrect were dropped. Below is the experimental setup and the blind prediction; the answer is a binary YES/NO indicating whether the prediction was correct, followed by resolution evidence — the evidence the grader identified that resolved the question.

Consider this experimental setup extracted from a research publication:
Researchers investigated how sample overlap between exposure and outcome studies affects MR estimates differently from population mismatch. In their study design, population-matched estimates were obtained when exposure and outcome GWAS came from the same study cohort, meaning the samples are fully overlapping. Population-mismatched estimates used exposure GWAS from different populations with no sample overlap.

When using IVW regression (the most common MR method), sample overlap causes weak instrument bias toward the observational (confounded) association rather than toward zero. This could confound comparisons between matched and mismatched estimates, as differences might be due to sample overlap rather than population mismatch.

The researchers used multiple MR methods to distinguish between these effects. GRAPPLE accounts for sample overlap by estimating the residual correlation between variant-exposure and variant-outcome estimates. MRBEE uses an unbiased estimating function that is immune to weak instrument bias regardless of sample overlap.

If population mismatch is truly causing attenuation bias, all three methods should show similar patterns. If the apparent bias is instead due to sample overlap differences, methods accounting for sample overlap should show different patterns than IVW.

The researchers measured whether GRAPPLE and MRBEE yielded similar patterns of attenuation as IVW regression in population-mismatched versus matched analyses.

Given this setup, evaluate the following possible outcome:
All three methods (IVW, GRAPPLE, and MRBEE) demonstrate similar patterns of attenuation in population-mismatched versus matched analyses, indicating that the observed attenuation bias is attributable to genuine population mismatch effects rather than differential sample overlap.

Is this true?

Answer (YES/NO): YES